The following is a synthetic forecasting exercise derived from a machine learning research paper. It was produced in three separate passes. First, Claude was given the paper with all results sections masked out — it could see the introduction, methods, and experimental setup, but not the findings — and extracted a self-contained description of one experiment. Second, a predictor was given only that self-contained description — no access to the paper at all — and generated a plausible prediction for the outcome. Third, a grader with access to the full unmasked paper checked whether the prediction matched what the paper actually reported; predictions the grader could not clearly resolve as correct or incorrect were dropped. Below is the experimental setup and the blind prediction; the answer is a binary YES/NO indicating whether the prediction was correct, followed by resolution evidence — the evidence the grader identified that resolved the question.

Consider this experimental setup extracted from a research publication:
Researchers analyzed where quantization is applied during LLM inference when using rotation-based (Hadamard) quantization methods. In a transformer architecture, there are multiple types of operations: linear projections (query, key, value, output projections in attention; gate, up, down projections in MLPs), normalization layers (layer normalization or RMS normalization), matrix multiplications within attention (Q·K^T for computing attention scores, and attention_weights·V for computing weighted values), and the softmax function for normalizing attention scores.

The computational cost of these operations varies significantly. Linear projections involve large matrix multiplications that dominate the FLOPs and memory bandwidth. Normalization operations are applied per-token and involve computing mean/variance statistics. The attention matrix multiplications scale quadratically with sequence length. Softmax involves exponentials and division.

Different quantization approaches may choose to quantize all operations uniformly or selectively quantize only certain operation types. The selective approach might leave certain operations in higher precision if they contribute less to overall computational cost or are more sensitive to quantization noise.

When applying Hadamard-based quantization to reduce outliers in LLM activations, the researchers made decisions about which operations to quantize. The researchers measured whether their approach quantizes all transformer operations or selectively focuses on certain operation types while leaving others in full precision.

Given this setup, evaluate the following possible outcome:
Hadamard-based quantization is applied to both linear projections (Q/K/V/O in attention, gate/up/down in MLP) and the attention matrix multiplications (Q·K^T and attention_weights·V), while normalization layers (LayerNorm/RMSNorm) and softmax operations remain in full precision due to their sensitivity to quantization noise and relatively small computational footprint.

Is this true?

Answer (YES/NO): NO